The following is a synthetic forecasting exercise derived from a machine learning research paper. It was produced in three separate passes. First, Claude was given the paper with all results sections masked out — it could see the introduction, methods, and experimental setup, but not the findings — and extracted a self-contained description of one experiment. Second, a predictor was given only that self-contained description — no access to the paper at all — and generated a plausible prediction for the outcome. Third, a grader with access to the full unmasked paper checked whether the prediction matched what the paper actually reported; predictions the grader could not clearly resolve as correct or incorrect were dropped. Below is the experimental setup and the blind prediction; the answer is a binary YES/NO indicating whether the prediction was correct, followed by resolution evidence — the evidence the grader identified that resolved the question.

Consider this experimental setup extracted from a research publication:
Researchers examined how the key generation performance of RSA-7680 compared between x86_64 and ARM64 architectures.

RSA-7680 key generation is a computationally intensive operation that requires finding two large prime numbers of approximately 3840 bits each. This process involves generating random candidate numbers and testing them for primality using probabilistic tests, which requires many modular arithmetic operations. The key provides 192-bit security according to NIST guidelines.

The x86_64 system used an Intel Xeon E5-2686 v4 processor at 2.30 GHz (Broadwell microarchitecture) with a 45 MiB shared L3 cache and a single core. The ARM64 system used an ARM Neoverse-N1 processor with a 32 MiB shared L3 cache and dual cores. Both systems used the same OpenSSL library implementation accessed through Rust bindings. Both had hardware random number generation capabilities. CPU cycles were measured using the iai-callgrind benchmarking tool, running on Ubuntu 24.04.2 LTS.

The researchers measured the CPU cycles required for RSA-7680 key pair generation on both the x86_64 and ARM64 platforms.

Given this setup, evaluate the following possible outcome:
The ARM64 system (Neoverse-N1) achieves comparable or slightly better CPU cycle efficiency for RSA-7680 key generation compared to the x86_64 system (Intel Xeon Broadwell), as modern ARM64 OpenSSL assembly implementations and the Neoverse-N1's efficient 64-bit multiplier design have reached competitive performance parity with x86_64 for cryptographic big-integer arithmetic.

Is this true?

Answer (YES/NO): NO